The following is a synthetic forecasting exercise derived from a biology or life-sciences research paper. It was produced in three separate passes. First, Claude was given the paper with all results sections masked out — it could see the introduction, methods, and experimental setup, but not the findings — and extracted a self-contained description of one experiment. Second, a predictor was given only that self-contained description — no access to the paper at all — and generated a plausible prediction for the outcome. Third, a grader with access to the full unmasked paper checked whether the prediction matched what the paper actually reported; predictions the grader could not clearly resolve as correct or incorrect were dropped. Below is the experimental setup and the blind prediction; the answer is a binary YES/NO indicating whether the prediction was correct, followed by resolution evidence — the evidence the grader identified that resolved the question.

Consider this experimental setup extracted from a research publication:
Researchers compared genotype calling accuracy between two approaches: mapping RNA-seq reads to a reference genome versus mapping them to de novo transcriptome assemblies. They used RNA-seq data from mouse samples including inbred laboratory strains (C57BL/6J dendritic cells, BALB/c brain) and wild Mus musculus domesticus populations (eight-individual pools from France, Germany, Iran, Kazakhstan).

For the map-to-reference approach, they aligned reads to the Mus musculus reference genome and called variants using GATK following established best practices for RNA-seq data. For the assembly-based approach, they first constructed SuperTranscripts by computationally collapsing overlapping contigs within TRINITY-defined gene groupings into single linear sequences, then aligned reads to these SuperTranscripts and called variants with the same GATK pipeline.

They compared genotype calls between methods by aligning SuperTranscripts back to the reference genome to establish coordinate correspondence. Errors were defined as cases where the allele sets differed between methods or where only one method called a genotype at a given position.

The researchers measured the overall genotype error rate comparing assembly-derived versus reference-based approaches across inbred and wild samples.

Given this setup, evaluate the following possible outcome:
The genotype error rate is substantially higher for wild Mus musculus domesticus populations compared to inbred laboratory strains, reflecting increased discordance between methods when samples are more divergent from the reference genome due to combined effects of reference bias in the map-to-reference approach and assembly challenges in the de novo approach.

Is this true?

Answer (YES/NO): NO